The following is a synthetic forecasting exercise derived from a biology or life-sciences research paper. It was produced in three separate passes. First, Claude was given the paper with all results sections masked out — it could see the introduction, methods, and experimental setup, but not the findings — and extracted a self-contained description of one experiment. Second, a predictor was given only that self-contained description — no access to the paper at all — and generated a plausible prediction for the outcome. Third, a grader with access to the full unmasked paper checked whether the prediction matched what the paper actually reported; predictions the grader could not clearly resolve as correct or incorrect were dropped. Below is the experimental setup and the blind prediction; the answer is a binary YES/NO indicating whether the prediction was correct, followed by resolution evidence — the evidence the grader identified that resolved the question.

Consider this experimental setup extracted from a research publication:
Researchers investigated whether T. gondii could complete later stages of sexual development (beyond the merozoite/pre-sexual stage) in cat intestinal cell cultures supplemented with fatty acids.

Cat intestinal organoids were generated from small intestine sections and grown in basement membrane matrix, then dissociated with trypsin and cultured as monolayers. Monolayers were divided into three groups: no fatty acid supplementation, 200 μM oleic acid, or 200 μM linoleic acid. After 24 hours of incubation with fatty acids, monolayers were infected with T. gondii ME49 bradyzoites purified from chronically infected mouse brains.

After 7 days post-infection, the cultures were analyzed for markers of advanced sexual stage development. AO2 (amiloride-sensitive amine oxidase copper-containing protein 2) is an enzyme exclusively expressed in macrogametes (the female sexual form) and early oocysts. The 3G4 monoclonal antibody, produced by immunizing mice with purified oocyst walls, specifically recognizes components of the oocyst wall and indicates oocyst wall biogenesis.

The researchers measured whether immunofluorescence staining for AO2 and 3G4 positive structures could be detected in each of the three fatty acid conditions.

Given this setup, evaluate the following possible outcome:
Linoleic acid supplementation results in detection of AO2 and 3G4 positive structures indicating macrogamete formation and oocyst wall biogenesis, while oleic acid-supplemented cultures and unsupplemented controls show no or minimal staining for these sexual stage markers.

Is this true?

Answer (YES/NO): YES